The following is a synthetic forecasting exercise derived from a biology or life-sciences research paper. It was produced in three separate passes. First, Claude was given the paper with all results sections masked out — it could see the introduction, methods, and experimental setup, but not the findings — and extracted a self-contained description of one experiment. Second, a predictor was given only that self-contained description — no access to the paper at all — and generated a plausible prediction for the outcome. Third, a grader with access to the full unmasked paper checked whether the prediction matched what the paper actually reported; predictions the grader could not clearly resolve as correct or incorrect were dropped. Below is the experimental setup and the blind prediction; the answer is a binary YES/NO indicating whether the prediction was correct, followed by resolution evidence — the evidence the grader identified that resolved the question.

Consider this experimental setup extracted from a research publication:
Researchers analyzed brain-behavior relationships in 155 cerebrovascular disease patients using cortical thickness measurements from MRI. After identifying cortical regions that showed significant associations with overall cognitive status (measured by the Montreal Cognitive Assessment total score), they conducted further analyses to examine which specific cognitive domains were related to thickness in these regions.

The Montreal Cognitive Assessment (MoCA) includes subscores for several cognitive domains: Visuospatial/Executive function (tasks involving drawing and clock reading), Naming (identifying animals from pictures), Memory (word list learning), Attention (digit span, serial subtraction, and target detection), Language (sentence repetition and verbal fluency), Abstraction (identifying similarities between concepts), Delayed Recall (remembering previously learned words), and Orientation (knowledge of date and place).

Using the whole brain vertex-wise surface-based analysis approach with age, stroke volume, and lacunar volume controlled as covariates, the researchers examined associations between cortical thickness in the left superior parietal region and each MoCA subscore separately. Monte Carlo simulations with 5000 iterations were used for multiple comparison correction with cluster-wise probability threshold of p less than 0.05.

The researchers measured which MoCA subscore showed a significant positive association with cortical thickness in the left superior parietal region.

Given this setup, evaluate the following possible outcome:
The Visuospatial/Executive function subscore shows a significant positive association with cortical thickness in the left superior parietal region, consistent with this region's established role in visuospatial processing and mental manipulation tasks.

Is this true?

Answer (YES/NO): NO